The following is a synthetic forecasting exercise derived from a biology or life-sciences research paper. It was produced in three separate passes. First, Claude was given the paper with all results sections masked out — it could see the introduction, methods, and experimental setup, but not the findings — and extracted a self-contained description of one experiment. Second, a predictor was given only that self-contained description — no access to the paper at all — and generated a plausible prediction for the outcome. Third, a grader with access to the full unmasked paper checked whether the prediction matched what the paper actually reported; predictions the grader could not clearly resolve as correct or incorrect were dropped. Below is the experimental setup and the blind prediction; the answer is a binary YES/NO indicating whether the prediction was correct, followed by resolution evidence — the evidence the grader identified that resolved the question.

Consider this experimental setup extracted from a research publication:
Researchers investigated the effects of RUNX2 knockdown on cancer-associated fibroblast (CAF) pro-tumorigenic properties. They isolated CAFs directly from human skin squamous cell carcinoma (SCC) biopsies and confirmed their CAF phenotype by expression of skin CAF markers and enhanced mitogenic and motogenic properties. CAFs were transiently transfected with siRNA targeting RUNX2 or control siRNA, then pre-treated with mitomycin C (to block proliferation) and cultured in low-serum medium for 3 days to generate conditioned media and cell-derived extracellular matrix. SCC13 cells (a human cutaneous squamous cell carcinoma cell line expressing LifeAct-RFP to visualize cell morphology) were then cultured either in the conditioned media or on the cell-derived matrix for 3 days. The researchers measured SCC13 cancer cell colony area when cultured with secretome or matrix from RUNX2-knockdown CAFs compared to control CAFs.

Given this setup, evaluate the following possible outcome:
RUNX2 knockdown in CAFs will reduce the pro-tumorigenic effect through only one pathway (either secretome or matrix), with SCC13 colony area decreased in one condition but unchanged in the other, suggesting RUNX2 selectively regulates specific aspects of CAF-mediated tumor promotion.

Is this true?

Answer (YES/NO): NO